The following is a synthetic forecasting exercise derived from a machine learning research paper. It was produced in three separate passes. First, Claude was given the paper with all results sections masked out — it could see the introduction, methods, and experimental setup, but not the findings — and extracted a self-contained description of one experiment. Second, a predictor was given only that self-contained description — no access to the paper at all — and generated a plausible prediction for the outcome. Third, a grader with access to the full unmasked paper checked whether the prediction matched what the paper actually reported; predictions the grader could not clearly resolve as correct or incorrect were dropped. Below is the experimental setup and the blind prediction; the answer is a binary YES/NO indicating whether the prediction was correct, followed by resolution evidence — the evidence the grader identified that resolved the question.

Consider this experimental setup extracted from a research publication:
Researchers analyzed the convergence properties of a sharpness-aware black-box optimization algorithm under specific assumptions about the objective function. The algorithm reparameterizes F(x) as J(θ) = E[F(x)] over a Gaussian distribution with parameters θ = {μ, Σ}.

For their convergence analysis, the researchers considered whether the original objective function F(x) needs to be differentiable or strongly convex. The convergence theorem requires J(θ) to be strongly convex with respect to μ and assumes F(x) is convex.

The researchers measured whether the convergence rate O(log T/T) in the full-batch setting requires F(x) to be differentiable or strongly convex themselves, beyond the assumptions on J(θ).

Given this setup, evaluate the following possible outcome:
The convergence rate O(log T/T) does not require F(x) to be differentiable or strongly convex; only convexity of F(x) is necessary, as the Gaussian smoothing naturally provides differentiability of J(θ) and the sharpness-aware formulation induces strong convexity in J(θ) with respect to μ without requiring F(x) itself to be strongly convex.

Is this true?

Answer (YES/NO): YES